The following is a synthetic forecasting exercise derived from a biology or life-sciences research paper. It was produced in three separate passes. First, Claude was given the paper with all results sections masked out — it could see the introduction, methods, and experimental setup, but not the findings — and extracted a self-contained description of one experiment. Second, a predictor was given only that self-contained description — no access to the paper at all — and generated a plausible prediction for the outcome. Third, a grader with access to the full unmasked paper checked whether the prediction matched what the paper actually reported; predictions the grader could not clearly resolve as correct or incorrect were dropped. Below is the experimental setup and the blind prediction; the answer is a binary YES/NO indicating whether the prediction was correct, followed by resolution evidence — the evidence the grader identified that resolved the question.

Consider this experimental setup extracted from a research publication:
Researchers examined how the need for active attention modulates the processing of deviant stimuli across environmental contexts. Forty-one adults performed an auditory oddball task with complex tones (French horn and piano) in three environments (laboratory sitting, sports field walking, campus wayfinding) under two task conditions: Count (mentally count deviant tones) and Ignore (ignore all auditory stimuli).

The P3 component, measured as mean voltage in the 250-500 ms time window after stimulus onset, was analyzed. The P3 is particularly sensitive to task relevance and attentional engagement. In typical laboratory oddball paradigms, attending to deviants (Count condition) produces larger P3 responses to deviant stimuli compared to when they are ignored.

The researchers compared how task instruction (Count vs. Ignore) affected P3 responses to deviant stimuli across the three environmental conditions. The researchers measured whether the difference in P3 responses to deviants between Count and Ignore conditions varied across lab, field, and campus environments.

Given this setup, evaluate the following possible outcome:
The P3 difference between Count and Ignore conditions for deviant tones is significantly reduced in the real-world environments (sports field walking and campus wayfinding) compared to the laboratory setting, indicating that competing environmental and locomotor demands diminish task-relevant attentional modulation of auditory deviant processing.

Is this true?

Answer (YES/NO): NO